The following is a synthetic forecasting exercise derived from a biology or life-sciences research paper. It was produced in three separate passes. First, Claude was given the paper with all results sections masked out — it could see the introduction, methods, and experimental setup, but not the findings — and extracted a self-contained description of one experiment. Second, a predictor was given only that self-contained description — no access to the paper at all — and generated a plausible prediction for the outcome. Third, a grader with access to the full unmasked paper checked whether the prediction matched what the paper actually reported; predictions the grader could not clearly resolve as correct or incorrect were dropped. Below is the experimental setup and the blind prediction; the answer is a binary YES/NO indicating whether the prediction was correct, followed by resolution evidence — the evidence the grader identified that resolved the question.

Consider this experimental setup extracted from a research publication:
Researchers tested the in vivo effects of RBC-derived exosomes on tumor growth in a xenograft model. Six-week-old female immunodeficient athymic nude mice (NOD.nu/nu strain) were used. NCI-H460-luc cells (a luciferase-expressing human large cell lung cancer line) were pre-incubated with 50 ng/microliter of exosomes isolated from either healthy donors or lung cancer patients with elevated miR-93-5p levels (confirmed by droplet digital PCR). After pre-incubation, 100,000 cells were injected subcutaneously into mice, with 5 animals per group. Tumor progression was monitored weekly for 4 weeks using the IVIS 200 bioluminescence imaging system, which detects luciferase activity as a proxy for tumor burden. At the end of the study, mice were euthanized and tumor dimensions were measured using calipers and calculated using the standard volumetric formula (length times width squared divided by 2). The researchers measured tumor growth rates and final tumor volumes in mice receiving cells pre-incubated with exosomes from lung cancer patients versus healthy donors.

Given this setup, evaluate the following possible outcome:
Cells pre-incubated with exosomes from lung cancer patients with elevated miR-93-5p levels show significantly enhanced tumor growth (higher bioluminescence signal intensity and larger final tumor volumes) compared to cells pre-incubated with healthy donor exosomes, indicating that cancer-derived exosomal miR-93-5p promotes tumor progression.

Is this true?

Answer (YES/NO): YES